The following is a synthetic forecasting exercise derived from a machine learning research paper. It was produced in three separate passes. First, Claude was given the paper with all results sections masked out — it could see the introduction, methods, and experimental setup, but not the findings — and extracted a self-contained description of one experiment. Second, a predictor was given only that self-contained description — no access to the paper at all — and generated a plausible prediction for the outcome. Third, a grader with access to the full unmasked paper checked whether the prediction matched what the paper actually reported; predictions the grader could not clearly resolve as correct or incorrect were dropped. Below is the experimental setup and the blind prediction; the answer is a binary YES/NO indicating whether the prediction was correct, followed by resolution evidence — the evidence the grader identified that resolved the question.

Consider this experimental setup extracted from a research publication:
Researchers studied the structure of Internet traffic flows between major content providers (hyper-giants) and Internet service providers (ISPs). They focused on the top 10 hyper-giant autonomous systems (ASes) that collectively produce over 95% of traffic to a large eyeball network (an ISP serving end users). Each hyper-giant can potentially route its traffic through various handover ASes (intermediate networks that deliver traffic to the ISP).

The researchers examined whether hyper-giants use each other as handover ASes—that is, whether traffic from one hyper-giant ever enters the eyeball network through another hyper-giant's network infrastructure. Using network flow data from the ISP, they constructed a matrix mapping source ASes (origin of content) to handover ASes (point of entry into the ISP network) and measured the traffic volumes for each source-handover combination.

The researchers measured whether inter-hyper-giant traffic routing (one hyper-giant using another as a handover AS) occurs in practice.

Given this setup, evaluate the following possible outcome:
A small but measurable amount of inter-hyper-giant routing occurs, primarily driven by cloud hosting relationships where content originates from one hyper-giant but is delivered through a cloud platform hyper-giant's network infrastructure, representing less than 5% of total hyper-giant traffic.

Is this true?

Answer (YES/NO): NO